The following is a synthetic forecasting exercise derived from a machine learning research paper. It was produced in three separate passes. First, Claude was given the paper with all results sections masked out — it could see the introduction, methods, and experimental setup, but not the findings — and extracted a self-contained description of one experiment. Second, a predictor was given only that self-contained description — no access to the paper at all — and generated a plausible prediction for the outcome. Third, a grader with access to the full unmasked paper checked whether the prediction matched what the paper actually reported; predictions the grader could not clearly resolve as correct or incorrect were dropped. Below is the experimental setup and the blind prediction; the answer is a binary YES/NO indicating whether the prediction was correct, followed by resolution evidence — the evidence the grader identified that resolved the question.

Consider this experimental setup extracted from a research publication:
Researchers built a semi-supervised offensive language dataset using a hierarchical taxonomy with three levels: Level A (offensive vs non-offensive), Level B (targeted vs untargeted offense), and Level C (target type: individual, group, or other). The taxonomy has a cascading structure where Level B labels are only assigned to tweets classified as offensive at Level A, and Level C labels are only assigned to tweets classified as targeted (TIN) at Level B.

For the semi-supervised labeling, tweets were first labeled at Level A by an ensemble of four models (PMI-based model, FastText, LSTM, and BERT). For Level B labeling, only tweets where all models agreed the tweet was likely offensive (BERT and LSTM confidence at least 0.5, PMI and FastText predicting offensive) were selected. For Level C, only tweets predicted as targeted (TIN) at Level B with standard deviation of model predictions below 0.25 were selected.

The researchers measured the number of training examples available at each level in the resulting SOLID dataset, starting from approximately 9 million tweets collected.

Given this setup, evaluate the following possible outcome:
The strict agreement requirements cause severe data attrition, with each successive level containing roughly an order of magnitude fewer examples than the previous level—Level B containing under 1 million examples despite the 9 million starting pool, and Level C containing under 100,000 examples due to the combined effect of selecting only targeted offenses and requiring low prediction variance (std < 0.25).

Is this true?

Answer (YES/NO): NO